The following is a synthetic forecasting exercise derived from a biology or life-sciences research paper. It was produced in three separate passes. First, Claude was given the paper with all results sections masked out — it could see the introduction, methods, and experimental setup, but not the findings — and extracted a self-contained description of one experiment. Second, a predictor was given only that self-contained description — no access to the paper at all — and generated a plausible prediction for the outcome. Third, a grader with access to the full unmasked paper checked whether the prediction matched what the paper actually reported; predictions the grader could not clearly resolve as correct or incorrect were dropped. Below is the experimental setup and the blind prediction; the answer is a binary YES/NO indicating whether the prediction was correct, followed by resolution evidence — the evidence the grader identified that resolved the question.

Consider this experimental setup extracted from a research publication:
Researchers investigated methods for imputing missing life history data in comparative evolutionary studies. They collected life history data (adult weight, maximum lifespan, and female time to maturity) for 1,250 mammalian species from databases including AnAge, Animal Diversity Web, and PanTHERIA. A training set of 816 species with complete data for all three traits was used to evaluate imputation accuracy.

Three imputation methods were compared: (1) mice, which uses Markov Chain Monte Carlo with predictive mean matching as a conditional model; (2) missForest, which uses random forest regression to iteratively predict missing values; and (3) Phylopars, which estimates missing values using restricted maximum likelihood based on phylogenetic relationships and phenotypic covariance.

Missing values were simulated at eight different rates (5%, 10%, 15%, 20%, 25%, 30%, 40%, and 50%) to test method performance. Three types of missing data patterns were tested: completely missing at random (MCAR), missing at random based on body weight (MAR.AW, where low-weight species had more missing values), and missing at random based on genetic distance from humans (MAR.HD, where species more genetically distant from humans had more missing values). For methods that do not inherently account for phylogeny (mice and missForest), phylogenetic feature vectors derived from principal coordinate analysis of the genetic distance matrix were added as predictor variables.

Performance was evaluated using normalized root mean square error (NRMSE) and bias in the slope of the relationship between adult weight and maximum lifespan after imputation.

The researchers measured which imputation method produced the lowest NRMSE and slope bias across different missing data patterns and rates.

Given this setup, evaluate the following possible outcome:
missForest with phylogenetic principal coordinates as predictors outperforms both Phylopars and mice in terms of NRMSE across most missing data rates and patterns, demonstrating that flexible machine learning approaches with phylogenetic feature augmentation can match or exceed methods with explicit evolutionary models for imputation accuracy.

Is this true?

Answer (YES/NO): NO